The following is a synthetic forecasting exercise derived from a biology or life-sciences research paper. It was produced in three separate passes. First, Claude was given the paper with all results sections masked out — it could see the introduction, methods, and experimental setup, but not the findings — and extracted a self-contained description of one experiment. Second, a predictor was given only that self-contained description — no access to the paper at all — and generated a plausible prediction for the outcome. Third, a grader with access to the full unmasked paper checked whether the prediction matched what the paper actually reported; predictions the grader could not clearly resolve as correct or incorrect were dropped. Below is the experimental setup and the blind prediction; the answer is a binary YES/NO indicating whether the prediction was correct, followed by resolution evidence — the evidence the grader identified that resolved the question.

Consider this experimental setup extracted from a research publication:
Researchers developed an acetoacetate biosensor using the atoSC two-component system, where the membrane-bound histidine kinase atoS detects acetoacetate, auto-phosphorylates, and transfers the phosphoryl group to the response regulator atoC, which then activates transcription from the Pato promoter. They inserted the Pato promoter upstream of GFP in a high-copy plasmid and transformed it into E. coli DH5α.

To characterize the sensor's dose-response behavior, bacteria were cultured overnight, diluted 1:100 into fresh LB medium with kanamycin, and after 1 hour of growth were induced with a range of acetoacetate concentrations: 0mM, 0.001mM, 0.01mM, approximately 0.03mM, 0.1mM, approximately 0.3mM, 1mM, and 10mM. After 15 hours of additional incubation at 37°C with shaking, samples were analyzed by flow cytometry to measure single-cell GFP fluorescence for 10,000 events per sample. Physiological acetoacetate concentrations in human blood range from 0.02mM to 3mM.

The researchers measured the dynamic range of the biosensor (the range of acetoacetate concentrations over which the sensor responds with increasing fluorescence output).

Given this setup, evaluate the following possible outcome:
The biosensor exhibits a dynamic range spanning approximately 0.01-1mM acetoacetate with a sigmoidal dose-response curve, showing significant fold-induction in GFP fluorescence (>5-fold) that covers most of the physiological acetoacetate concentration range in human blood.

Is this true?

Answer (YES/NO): YES